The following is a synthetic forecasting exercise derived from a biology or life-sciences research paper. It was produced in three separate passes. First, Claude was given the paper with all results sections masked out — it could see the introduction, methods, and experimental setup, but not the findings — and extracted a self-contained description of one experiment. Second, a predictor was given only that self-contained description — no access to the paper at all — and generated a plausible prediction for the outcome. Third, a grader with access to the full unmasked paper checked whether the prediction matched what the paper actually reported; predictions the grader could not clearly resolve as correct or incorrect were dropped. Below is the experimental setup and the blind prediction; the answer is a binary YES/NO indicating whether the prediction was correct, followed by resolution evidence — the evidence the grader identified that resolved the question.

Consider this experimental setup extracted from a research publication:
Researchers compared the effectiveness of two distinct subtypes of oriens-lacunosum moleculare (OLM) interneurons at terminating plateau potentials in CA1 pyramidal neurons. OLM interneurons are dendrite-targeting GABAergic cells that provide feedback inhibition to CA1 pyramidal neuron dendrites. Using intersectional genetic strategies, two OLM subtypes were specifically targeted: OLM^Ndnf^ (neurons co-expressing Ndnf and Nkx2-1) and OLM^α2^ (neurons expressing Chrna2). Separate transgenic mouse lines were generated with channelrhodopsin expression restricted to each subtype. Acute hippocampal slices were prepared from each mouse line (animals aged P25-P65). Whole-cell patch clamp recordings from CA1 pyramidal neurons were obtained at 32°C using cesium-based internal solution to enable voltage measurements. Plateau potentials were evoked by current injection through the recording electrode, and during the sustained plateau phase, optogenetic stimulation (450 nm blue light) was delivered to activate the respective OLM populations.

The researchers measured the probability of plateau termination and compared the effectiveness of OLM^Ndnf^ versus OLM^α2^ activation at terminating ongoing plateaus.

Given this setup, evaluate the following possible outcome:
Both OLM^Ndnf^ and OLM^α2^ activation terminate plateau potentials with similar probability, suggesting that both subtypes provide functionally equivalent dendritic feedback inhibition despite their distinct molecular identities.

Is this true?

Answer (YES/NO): NO